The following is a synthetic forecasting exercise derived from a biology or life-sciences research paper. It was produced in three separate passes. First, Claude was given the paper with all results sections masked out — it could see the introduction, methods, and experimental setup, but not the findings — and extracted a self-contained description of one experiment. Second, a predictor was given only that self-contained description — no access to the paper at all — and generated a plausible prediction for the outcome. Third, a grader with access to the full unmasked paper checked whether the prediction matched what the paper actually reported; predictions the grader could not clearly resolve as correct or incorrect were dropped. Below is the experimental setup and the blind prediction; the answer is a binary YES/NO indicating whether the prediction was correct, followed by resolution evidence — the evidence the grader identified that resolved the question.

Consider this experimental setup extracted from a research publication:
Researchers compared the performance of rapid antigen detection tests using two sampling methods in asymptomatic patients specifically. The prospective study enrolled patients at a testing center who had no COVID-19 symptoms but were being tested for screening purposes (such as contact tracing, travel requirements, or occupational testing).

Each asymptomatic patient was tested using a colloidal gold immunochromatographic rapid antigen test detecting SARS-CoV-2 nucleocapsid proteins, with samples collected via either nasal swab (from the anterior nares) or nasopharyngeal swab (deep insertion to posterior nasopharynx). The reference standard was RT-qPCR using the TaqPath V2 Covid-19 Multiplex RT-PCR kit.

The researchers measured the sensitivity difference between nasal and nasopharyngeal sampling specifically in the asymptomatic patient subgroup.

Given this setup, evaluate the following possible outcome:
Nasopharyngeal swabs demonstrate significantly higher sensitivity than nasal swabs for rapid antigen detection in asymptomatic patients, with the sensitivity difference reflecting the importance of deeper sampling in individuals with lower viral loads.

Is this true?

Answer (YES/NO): NO